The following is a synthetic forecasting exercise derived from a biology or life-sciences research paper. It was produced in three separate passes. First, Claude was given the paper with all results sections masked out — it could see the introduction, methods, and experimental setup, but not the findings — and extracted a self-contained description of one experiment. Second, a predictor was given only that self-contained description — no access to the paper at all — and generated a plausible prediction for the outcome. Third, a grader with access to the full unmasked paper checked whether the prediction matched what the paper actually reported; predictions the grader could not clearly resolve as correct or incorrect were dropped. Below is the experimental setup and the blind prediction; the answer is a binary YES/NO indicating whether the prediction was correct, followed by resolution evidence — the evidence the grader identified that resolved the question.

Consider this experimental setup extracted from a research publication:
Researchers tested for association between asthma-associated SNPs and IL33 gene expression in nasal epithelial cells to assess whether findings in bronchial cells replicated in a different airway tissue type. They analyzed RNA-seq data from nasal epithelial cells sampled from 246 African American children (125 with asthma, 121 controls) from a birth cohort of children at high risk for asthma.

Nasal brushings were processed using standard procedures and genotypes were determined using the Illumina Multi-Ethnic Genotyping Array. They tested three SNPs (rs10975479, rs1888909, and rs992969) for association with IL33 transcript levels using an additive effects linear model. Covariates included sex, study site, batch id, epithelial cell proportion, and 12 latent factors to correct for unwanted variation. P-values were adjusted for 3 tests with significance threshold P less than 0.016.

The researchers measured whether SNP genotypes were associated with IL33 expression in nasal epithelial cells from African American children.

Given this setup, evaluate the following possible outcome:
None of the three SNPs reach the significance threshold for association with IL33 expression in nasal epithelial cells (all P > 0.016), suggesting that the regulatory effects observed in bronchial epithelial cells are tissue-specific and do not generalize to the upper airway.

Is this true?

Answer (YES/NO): NO